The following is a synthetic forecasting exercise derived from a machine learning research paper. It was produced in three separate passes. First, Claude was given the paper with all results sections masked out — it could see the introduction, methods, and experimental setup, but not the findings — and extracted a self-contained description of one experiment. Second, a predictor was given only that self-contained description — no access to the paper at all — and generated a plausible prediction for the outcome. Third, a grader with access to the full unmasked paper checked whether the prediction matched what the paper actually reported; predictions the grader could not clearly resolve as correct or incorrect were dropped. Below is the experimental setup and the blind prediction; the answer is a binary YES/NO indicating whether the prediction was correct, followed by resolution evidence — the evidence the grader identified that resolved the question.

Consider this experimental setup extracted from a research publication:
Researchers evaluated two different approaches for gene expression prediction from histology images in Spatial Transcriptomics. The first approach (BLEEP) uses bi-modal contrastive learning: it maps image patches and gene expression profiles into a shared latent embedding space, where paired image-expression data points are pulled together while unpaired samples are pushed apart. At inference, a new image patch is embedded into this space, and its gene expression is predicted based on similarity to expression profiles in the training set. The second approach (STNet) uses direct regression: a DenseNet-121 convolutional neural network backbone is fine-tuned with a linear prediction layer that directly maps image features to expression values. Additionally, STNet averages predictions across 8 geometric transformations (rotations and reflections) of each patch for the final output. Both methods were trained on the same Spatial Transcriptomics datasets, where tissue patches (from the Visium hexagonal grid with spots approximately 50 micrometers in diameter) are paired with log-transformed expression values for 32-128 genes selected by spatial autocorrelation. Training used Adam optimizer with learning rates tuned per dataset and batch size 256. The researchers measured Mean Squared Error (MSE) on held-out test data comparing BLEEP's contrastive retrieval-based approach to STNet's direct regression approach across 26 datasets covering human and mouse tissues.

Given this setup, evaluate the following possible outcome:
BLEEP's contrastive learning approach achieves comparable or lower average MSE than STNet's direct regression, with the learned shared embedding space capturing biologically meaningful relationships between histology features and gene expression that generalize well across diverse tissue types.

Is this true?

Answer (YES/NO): NO